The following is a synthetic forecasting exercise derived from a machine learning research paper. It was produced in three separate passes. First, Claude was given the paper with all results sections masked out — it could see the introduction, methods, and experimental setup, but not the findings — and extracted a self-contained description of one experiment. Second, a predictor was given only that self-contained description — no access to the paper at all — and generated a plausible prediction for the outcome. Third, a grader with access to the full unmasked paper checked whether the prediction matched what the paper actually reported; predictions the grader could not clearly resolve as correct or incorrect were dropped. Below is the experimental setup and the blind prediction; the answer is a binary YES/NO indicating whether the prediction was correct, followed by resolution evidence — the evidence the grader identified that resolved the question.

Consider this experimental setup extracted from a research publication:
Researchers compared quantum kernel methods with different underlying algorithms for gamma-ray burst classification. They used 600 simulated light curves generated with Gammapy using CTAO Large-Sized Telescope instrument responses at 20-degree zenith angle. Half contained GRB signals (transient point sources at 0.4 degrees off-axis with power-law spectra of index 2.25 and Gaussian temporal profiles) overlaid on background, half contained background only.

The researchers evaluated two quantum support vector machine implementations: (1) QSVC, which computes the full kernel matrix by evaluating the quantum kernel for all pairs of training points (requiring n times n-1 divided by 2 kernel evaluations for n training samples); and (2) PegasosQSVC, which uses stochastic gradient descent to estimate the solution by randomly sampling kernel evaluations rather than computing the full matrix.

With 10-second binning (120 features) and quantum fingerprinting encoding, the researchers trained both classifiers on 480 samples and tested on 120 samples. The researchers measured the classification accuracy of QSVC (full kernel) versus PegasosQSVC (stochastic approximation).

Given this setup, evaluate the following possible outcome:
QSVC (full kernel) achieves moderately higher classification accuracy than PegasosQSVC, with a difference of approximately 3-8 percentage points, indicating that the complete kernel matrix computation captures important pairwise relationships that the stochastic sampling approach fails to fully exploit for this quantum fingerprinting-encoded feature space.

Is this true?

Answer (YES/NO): NO